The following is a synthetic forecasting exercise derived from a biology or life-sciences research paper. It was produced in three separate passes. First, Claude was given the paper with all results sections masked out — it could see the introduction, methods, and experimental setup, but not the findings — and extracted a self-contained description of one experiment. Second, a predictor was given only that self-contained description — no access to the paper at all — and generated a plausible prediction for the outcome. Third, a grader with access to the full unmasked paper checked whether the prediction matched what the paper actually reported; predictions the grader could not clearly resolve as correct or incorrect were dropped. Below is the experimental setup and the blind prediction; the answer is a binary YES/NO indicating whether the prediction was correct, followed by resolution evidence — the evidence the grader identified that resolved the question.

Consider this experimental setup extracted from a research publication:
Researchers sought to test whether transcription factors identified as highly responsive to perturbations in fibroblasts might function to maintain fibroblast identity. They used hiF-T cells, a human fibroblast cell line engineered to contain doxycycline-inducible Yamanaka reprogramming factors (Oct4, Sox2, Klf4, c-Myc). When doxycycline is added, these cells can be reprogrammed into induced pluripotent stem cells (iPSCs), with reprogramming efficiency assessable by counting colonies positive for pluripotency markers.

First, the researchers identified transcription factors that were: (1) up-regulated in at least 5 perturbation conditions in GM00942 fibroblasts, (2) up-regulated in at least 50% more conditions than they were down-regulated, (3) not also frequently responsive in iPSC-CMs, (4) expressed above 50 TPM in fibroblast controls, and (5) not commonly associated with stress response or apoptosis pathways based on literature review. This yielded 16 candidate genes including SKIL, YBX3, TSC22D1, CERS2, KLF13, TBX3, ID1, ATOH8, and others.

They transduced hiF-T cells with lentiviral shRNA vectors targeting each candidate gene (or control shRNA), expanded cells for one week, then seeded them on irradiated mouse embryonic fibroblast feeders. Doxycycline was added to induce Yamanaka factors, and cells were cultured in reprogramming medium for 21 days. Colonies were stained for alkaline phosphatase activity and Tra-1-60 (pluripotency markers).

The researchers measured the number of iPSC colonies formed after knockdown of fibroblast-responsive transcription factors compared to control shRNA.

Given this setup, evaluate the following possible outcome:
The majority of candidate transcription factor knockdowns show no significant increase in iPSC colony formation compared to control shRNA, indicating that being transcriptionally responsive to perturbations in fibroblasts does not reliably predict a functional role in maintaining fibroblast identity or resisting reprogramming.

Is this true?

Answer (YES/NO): NO